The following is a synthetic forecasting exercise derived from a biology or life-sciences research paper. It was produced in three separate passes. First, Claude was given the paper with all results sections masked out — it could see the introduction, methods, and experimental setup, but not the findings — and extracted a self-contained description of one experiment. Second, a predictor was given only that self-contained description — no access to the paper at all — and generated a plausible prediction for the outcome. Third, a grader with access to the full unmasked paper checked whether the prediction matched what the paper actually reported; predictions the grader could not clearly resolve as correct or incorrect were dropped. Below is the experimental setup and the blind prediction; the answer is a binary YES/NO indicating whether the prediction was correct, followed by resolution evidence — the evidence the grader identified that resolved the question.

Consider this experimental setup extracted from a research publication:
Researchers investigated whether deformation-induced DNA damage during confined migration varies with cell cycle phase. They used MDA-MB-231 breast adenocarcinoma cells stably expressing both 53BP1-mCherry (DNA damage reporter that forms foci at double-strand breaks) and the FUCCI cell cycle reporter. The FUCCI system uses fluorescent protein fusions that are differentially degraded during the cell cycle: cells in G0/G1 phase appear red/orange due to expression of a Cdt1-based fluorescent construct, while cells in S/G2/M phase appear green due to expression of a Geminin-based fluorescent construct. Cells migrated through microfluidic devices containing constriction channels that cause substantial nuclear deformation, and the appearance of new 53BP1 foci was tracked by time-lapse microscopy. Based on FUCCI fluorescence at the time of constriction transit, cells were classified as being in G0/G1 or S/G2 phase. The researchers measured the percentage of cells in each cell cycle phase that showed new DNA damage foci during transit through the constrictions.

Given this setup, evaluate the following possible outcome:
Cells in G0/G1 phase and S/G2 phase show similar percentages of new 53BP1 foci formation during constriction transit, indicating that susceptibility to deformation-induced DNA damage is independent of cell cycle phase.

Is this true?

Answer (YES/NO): NO